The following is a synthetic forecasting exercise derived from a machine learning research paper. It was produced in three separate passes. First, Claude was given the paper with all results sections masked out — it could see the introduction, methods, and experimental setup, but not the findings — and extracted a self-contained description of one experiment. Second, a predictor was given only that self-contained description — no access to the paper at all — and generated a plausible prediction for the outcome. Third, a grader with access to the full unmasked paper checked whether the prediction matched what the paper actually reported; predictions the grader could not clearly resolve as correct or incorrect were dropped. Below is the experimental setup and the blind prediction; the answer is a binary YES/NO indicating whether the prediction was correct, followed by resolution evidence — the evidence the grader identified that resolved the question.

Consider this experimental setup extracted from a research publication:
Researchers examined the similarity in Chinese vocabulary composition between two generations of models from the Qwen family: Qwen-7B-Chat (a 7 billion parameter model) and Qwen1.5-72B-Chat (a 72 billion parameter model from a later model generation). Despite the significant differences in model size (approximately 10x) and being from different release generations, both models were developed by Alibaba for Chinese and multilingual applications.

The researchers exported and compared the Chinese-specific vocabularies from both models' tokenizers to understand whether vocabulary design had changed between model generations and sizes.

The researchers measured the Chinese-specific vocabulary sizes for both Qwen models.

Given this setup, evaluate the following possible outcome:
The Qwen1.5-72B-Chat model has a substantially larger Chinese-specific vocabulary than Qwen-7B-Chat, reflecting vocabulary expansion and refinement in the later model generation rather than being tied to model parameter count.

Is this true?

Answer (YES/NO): NO